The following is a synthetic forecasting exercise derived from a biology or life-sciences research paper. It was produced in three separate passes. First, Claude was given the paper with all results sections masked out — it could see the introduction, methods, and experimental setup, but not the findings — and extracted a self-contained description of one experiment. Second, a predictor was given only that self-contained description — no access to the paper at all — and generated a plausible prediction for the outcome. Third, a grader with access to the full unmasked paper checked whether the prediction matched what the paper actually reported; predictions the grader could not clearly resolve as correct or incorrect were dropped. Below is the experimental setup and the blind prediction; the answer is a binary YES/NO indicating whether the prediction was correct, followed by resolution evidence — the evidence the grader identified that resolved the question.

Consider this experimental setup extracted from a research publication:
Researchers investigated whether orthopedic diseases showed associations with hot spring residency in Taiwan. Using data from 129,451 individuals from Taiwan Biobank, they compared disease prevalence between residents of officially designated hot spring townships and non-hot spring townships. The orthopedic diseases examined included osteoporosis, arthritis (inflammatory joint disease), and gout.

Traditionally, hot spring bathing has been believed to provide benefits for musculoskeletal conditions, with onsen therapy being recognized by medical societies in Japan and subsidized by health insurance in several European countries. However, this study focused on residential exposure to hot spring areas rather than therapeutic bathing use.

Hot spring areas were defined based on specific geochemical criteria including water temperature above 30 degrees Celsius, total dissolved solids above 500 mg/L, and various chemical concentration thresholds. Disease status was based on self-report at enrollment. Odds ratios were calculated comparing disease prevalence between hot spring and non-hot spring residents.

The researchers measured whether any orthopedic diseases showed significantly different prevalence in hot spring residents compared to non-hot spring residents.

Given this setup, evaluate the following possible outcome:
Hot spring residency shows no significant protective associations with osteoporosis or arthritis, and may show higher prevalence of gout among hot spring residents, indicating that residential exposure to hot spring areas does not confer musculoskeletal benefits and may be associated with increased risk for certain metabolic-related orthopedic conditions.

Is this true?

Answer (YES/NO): NO